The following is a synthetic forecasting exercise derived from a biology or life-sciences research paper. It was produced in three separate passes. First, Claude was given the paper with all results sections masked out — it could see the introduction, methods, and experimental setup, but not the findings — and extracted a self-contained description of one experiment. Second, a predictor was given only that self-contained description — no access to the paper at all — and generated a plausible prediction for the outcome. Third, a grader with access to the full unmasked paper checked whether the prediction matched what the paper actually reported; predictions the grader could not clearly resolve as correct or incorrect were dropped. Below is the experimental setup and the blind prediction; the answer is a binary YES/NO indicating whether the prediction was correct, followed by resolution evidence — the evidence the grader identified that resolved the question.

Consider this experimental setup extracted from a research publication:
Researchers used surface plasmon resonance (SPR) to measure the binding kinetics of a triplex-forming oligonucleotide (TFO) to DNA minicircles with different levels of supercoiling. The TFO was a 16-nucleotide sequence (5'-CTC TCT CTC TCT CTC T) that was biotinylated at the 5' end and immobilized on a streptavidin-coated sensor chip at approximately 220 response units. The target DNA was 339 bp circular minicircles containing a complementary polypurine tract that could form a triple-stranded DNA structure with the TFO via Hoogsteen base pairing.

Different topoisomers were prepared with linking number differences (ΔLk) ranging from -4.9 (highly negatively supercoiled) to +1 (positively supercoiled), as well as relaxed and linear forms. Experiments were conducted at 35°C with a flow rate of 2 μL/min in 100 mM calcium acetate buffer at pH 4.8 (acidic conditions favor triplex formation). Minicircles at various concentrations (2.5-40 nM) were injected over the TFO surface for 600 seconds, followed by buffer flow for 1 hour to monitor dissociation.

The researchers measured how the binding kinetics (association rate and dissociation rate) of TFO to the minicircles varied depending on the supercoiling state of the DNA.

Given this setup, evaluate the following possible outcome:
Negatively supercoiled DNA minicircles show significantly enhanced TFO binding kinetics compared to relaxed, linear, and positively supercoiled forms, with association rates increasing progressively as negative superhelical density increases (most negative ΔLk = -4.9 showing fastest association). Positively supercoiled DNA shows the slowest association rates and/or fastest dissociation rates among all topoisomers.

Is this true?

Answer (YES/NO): NO